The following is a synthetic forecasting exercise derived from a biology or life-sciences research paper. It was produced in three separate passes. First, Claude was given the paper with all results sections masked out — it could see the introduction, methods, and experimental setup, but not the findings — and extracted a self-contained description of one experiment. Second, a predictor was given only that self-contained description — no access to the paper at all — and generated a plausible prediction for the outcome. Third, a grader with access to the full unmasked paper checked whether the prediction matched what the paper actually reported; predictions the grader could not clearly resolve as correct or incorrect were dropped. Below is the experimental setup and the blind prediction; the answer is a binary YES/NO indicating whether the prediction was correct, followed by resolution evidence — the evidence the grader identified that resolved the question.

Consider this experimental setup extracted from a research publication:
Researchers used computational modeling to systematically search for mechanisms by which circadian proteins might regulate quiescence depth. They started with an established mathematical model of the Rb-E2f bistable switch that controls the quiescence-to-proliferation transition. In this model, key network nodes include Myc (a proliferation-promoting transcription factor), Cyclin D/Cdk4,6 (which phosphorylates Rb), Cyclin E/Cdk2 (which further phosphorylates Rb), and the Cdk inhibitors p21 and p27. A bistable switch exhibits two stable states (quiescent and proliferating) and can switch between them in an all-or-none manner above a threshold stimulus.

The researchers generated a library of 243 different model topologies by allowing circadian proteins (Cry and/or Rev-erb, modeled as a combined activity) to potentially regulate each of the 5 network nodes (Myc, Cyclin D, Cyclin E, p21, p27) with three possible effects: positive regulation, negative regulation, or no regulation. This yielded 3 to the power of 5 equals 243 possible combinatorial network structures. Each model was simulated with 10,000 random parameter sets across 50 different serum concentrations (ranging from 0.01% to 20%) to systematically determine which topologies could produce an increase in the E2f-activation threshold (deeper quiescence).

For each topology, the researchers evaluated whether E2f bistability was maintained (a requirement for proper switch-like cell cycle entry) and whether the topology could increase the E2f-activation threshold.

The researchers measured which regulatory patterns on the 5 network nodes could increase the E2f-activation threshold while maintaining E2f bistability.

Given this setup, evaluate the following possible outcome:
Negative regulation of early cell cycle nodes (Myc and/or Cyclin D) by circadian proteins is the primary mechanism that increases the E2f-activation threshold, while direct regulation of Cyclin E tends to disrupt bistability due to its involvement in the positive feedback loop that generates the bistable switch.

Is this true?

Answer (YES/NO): NO